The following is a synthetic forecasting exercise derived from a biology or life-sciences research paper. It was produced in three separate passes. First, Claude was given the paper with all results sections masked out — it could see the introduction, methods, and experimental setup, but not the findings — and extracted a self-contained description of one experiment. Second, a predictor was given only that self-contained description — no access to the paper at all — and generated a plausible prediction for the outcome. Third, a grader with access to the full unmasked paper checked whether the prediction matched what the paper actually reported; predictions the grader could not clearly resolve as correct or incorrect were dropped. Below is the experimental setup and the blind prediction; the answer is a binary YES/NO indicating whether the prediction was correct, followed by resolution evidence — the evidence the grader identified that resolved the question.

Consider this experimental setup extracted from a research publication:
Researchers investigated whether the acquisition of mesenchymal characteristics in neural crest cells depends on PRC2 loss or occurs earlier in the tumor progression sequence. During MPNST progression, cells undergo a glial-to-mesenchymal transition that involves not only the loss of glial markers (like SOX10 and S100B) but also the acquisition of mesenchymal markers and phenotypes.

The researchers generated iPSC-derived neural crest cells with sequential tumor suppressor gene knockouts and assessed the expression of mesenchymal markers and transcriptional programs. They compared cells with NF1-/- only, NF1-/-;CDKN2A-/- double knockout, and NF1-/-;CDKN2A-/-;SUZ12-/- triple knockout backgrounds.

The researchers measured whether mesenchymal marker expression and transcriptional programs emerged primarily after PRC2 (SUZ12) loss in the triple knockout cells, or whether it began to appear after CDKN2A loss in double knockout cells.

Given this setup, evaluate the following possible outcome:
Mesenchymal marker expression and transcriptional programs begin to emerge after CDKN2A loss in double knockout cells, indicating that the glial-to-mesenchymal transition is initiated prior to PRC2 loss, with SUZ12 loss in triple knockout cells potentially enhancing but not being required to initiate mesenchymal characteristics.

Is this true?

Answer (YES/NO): NO